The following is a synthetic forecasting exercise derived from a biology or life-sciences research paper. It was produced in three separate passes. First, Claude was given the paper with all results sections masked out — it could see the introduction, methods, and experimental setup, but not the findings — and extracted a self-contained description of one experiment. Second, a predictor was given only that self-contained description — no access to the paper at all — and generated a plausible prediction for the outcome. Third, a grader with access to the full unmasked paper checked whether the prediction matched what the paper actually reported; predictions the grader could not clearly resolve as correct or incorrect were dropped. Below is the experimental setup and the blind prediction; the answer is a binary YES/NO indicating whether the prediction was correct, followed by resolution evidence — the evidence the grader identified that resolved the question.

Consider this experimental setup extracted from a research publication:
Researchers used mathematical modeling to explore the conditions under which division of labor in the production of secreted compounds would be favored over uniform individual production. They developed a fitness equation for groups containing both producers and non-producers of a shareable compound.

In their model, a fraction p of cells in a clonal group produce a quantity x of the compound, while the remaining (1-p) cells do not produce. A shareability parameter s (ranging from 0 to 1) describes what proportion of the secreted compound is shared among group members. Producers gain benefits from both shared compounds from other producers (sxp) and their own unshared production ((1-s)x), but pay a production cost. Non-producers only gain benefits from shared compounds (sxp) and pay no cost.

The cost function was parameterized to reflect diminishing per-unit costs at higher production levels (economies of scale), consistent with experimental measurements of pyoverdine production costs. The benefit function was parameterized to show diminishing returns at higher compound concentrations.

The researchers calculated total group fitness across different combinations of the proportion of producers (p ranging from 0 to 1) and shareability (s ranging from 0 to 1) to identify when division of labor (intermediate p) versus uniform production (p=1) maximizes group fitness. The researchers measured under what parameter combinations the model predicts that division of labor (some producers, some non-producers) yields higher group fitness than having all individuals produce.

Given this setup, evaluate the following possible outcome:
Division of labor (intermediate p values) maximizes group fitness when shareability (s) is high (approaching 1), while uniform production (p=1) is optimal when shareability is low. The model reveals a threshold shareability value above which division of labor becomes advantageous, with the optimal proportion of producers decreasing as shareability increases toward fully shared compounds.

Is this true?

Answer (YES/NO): YES